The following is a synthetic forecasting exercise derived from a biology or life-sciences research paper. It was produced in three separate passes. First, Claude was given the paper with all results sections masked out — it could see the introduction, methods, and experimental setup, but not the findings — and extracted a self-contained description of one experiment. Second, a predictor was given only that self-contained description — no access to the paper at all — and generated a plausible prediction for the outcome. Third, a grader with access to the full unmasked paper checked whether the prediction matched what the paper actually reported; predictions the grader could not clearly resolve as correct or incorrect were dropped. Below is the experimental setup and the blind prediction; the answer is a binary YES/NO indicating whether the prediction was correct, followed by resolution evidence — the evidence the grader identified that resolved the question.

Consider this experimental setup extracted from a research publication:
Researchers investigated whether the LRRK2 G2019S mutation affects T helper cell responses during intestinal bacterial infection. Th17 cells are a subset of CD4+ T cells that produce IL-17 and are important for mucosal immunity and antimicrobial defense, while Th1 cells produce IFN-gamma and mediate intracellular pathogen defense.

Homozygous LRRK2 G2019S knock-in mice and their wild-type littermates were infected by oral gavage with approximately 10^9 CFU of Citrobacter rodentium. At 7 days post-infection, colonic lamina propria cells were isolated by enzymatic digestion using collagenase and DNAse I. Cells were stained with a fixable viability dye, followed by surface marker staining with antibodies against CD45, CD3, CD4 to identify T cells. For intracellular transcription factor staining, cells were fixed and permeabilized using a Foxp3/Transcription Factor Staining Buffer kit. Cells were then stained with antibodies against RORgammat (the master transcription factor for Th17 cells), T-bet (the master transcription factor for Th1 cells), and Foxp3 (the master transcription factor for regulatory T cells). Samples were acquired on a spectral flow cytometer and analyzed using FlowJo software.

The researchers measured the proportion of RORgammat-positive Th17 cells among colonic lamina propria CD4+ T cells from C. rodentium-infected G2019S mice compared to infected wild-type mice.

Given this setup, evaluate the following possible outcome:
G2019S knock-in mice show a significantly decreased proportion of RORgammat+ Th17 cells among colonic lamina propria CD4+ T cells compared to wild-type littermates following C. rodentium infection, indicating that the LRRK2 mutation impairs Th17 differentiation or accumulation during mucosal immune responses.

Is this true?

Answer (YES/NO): NO